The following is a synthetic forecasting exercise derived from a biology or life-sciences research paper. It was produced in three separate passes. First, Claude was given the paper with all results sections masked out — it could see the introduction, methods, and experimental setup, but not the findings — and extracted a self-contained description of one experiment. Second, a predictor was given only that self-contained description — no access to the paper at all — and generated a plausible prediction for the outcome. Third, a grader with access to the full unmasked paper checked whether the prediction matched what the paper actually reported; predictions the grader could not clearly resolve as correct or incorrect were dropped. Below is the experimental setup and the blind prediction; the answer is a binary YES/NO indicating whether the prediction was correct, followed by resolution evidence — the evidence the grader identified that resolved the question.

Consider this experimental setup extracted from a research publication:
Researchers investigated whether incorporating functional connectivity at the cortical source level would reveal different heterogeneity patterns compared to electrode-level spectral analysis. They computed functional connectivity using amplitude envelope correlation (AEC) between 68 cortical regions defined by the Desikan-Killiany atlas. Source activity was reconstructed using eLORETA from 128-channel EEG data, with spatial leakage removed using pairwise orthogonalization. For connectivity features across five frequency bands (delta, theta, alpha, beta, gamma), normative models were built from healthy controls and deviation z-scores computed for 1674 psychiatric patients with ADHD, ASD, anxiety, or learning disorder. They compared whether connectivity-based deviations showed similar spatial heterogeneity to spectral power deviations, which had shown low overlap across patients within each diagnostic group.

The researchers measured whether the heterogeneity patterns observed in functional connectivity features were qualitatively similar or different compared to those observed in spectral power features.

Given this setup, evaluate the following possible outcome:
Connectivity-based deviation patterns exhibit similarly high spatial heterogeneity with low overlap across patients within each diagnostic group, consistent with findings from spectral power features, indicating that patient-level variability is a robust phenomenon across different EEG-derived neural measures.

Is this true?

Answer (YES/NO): YES